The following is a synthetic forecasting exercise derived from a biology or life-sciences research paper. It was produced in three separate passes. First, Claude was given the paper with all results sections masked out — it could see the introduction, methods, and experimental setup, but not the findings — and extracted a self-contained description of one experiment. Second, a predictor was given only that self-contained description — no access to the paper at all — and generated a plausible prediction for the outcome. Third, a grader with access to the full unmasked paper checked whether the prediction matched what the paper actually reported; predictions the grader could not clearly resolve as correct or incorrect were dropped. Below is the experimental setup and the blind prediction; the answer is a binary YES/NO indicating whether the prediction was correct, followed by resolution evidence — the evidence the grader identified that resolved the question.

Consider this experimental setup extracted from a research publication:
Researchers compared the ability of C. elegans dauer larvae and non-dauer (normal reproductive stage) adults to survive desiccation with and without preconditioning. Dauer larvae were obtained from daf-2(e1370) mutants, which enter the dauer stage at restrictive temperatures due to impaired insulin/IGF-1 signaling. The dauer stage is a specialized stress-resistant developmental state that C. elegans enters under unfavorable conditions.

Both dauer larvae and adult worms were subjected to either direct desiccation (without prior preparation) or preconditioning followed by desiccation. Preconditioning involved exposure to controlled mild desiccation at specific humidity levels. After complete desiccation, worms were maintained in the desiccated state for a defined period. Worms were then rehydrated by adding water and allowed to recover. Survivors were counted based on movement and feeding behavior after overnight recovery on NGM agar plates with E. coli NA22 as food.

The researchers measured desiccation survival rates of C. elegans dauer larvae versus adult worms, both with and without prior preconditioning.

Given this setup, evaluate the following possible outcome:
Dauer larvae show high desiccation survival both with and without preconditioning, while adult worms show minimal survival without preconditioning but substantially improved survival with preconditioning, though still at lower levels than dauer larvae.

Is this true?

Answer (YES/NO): NO